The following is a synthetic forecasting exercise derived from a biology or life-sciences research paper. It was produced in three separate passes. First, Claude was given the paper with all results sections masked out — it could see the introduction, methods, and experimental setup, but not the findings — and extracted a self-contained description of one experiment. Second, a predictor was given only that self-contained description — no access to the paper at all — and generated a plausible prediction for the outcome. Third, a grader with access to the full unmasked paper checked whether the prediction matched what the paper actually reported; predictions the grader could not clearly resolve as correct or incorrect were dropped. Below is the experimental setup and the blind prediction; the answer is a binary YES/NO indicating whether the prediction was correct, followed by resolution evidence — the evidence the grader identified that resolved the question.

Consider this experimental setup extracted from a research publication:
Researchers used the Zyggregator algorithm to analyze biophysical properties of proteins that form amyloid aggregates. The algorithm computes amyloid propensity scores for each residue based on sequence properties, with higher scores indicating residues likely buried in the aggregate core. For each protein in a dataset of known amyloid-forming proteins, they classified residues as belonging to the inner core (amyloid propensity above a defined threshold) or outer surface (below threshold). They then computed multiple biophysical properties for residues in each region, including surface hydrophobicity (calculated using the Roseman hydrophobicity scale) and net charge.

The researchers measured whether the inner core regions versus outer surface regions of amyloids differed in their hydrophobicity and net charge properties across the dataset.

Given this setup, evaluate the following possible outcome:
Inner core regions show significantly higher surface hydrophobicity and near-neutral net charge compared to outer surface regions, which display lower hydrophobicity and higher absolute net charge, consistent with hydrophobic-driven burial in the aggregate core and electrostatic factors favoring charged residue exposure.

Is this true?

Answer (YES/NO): NO